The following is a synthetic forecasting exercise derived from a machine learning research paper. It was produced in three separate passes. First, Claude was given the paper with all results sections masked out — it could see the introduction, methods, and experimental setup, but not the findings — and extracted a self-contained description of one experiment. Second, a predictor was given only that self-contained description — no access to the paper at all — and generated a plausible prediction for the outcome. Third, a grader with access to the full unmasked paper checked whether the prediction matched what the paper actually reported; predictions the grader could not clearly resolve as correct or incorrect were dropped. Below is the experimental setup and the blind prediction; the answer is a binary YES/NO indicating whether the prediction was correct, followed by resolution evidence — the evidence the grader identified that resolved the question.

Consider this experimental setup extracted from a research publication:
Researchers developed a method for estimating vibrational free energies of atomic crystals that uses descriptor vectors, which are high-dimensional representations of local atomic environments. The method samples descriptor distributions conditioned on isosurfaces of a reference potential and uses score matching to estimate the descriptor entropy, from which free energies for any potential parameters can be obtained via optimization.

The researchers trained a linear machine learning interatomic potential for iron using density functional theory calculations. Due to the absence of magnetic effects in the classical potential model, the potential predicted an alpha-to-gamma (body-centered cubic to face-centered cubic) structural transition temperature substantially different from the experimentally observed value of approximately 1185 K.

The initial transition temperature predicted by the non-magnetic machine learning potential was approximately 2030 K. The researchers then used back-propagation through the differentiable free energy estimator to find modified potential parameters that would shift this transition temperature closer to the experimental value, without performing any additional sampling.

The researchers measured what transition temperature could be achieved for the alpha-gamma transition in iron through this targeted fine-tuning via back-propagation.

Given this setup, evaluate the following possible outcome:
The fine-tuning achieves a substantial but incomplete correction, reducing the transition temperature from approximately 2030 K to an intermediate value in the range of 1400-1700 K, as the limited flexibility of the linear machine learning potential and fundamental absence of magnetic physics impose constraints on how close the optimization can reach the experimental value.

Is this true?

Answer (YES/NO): NO